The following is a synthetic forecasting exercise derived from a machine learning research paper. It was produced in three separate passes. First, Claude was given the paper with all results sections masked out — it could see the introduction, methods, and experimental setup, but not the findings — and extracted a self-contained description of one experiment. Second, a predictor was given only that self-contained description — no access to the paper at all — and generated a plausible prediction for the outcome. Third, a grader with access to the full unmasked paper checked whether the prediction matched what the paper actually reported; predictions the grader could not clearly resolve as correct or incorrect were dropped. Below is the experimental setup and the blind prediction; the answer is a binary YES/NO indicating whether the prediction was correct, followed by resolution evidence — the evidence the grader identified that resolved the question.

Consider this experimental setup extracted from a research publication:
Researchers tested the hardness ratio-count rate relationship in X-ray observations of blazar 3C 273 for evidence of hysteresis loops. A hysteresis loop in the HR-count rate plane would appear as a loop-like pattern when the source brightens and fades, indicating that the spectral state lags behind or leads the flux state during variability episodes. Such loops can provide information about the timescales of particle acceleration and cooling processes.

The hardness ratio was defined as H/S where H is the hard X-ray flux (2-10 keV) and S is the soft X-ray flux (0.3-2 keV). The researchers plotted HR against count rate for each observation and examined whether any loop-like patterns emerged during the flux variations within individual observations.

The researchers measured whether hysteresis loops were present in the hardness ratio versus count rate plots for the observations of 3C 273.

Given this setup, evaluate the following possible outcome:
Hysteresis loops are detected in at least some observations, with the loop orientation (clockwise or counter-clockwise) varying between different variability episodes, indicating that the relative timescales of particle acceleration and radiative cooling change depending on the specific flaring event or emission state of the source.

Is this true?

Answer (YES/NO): NO